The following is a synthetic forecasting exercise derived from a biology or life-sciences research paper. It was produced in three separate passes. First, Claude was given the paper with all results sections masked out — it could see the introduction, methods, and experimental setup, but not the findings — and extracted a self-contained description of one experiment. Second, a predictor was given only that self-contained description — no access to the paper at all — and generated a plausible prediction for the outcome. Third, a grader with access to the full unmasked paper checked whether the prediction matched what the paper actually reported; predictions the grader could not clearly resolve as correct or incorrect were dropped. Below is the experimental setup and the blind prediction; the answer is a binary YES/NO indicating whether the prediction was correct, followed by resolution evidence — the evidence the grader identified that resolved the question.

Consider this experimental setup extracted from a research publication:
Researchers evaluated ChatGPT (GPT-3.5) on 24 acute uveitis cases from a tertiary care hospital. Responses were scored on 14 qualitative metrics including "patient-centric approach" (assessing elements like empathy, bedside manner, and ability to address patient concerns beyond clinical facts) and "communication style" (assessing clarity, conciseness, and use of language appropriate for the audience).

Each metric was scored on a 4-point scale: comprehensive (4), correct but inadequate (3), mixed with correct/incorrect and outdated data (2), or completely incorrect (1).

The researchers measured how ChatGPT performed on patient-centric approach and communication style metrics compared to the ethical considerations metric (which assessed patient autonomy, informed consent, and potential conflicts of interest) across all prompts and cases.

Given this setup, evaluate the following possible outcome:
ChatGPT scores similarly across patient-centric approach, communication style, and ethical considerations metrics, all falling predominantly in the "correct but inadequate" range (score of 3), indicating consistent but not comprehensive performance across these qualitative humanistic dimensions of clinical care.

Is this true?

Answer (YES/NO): NO